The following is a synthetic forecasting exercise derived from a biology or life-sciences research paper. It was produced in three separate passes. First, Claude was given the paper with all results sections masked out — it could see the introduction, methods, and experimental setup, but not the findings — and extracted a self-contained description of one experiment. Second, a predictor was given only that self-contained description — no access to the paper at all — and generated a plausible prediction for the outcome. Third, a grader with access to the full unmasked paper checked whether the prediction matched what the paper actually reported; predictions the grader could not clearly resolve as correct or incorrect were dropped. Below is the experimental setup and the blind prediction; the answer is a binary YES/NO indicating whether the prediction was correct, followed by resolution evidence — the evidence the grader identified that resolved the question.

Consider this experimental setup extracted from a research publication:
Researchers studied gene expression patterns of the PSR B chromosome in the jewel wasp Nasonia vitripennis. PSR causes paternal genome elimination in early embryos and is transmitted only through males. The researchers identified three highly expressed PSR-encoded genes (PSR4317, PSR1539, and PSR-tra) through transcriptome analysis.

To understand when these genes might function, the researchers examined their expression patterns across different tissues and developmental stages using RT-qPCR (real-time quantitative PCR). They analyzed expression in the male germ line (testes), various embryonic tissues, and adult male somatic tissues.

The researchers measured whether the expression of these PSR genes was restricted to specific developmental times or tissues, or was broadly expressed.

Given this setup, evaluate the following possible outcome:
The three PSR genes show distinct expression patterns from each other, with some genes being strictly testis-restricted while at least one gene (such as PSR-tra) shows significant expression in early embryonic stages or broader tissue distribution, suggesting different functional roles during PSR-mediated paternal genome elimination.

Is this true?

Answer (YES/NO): NO